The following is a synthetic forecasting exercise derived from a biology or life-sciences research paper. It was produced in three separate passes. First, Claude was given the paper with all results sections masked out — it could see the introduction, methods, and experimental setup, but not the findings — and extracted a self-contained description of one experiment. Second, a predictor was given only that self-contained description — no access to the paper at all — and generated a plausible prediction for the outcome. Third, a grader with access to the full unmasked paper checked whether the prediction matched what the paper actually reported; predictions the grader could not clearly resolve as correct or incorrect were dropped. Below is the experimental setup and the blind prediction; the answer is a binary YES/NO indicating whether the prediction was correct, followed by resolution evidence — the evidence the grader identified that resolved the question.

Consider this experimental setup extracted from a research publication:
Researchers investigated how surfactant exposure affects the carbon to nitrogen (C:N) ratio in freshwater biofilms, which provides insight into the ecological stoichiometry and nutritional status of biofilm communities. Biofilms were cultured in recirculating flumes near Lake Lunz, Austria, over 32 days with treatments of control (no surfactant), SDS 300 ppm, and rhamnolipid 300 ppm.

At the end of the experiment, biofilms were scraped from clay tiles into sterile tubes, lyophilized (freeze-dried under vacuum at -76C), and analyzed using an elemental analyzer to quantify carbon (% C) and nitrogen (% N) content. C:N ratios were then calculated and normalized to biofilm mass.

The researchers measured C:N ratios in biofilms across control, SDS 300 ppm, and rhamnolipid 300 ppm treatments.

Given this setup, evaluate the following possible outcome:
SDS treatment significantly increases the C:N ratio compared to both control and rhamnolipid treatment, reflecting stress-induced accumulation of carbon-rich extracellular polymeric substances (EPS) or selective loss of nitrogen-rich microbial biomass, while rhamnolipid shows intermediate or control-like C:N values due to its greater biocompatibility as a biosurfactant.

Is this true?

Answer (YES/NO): NO